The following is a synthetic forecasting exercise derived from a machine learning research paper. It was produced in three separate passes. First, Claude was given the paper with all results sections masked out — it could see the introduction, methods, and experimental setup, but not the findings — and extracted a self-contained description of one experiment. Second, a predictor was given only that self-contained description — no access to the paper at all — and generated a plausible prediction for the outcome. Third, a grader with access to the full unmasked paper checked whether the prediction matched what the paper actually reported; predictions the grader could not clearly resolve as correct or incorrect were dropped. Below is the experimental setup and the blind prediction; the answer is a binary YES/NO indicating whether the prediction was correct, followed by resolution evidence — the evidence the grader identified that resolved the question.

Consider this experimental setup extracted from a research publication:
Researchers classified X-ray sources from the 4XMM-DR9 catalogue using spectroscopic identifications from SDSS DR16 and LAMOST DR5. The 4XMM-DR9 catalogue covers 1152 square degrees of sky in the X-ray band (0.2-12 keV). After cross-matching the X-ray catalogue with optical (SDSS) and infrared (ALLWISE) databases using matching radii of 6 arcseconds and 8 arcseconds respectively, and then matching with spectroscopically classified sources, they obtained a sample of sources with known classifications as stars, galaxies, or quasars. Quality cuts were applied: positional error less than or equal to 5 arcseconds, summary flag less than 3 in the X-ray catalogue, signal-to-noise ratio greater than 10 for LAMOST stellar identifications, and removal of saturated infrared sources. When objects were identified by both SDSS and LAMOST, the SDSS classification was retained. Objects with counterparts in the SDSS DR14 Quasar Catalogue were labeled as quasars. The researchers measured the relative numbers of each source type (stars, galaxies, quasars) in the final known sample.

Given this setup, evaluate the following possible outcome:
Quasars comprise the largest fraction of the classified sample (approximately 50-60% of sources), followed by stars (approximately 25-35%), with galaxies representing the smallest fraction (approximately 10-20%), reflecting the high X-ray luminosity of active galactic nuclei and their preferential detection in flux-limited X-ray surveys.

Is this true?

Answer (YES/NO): NO